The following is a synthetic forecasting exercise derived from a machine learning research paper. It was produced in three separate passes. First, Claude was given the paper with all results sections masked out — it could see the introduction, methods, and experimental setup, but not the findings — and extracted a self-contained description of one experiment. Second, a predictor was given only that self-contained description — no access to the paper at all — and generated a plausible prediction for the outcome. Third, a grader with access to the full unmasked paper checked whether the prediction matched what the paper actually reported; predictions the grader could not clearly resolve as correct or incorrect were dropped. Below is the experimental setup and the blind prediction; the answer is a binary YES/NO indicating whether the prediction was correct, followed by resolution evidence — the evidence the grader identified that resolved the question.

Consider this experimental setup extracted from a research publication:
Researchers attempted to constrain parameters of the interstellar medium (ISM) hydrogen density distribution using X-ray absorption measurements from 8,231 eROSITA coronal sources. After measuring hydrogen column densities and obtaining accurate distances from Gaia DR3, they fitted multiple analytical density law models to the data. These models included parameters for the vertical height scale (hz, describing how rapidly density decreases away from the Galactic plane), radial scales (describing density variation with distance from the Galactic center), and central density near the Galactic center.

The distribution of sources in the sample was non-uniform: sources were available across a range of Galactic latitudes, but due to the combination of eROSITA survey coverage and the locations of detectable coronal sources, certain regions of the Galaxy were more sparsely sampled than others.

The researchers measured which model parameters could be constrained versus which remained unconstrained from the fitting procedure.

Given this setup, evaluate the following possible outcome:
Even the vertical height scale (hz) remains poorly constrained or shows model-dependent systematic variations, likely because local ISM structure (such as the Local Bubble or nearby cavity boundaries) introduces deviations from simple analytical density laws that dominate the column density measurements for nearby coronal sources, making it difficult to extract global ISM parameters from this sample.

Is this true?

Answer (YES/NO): NO